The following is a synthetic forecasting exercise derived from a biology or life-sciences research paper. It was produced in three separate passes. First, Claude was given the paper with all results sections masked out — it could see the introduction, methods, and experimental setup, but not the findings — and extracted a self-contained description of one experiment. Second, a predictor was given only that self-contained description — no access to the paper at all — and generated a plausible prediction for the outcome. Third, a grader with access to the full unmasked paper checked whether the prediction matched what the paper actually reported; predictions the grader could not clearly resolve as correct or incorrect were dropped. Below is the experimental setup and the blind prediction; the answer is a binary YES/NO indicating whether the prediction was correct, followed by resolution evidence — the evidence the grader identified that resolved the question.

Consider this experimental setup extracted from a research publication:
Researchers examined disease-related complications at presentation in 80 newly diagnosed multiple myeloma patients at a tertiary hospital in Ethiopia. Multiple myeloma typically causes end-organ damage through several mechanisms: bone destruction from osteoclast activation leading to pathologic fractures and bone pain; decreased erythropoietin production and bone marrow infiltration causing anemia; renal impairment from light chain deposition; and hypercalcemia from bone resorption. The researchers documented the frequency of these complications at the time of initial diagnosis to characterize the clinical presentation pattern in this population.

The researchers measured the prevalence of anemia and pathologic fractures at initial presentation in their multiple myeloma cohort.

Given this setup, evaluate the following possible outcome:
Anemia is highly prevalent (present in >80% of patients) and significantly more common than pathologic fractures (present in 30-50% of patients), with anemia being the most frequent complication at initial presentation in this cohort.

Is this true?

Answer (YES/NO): NO